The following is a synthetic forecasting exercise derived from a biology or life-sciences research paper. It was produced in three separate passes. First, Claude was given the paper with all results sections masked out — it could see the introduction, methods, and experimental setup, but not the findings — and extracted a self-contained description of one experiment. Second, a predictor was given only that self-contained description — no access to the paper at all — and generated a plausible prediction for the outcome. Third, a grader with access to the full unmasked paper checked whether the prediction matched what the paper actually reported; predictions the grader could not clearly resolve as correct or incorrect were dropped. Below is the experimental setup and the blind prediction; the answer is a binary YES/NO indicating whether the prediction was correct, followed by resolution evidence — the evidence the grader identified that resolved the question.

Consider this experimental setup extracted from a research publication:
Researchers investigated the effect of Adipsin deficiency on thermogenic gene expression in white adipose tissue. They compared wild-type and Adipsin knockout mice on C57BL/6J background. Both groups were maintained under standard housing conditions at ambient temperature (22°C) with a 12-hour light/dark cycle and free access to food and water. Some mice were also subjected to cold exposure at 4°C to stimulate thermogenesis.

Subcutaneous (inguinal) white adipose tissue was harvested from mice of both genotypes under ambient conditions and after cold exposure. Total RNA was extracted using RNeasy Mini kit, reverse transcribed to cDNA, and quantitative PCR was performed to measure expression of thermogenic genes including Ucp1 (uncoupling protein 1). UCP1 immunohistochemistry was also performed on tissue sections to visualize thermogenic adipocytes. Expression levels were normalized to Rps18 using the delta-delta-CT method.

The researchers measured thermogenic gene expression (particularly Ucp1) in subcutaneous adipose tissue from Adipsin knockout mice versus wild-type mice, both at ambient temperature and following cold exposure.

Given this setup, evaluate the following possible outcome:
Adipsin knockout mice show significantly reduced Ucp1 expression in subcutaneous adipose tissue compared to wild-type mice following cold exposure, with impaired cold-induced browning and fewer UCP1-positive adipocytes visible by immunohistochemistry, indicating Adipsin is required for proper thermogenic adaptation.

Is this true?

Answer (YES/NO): NO